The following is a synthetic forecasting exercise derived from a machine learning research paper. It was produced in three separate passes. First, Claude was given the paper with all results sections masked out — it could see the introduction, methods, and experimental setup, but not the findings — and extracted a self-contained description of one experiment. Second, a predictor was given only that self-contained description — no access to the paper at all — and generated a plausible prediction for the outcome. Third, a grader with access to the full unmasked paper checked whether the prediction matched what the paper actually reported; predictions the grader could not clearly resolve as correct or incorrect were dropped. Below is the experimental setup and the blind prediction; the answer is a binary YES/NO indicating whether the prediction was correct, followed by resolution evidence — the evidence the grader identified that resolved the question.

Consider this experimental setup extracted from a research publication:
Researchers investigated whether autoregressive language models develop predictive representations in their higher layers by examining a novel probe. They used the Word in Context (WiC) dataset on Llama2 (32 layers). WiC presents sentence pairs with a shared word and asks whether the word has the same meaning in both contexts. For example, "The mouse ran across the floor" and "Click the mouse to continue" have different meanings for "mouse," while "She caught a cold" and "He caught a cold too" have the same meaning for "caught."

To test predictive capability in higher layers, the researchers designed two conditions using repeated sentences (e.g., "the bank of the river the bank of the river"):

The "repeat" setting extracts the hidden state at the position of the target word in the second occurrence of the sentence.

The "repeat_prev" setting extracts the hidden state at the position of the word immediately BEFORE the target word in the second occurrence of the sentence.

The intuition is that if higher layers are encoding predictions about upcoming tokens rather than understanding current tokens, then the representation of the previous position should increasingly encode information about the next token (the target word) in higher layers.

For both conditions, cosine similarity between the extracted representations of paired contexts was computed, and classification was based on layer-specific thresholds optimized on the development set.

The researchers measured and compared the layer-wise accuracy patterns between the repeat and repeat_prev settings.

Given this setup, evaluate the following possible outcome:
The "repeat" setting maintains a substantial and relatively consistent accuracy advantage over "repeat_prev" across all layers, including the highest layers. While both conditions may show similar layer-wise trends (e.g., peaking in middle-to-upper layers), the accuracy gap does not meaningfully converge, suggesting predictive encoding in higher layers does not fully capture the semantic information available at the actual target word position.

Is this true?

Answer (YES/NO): NO